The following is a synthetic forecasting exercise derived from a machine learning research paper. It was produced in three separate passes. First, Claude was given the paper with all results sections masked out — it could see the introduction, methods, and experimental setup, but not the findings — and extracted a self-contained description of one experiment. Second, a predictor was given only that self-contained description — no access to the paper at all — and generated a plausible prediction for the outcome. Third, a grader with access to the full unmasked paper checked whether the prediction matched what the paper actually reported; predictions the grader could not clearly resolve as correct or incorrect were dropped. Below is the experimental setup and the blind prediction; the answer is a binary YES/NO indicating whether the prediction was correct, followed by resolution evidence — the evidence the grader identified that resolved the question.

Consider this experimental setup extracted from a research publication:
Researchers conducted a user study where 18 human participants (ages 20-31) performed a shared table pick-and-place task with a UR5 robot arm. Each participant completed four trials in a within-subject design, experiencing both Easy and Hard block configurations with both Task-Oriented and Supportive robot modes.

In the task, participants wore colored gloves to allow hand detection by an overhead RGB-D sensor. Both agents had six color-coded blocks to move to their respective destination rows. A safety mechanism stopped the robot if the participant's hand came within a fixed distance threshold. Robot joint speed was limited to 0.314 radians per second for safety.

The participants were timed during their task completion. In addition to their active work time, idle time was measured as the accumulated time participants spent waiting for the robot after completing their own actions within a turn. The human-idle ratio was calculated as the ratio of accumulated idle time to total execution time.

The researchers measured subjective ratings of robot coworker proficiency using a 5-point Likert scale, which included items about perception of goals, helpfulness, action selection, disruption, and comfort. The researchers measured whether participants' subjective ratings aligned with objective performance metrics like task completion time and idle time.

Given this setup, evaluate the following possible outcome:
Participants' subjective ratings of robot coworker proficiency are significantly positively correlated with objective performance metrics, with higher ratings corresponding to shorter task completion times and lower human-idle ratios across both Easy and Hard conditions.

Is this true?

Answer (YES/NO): NO